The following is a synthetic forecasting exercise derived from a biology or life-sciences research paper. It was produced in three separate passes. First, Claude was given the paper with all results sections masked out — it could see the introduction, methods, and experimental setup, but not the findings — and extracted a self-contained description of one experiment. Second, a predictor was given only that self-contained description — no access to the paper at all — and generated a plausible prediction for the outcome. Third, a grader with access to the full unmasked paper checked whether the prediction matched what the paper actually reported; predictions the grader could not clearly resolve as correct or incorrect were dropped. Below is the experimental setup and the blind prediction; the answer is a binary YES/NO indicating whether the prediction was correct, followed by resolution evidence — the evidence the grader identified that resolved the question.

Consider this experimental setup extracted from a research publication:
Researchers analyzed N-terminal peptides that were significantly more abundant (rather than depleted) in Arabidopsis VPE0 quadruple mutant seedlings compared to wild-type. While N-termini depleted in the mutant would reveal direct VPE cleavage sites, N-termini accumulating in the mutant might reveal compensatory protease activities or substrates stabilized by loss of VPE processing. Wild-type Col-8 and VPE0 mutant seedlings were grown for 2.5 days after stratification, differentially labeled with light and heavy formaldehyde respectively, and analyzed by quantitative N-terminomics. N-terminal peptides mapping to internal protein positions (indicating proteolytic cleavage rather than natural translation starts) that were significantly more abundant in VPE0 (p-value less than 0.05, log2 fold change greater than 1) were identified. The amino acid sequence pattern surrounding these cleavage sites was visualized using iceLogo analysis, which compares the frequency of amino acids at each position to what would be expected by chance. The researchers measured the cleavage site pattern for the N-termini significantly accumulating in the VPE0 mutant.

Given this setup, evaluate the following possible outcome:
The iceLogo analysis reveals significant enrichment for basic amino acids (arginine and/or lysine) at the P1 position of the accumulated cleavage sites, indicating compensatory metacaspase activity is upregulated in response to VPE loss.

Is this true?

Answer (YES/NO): NO